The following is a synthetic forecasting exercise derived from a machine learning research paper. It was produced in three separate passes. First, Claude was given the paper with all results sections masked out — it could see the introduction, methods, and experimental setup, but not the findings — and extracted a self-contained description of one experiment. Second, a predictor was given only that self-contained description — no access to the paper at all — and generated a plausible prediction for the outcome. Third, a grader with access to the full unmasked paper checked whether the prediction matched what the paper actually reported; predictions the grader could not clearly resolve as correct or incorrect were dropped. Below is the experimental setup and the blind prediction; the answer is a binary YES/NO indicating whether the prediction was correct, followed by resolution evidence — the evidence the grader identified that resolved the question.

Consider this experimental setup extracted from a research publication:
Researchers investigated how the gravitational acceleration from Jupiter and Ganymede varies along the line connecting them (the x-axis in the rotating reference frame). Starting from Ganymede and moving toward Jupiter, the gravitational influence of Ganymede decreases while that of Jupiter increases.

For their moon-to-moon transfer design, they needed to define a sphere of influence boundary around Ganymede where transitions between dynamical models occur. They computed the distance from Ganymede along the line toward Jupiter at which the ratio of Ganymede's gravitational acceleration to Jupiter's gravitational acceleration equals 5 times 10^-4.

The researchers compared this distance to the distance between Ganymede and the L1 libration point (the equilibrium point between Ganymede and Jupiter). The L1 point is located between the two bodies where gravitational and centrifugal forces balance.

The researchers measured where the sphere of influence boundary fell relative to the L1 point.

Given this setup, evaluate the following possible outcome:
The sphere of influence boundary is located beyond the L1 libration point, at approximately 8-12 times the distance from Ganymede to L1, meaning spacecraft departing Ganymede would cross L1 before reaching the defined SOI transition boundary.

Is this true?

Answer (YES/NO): YES